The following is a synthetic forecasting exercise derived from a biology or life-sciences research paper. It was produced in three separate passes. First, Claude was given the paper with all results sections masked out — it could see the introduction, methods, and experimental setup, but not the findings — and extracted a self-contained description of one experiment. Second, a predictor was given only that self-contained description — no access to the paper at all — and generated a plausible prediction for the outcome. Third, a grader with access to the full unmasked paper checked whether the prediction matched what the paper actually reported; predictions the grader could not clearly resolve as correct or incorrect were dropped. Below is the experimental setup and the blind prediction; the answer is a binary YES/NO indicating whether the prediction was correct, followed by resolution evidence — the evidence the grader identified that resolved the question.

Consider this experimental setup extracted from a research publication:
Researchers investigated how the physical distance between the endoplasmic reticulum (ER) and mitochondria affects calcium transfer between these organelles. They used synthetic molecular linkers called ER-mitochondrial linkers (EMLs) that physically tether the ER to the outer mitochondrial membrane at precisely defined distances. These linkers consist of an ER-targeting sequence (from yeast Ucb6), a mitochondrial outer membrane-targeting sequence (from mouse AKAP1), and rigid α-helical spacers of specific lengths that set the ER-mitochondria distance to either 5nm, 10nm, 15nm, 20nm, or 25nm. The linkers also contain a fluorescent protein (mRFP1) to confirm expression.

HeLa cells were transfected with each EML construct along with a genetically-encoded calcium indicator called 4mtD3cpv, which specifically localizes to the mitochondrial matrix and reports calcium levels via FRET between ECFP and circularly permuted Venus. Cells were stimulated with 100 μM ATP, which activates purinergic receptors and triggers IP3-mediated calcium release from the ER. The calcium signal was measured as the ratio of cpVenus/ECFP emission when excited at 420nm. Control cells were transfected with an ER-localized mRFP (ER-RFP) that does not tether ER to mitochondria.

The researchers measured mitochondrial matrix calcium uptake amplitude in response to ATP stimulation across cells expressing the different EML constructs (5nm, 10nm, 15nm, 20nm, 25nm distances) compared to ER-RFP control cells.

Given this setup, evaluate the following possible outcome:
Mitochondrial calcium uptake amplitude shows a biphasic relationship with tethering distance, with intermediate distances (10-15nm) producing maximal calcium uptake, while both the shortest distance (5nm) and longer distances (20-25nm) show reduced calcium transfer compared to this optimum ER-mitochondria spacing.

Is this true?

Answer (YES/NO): NO